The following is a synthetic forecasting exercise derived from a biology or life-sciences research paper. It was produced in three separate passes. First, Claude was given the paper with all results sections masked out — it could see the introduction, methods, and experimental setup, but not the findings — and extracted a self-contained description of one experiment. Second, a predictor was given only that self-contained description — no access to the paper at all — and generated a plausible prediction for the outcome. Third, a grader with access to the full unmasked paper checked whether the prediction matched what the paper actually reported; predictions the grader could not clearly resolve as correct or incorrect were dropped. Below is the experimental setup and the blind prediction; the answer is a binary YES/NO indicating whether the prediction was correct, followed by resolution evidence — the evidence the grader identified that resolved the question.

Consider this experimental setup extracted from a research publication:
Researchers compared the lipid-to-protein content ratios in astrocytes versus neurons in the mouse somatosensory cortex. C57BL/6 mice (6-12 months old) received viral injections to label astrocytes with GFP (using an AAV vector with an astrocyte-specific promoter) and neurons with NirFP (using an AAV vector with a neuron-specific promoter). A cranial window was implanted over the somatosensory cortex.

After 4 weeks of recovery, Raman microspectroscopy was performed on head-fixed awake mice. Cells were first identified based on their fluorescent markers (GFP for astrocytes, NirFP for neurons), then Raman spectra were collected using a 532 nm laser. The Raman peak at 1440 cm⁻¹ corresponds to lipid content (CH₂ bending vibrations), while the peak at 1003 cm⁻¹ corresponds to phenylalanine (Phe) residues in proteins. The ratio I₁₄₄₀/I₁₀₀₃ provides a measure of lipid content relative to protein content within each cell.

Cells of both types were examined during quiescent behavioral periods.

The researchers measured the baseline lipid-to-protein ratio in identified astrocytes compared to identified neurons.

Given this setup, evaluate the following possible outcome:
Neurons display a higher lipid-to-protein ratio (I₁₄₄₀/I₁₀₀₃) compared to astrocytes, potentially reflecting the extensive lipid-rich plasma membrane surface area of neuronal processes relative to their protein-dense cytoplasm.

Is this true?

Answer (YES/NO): NO